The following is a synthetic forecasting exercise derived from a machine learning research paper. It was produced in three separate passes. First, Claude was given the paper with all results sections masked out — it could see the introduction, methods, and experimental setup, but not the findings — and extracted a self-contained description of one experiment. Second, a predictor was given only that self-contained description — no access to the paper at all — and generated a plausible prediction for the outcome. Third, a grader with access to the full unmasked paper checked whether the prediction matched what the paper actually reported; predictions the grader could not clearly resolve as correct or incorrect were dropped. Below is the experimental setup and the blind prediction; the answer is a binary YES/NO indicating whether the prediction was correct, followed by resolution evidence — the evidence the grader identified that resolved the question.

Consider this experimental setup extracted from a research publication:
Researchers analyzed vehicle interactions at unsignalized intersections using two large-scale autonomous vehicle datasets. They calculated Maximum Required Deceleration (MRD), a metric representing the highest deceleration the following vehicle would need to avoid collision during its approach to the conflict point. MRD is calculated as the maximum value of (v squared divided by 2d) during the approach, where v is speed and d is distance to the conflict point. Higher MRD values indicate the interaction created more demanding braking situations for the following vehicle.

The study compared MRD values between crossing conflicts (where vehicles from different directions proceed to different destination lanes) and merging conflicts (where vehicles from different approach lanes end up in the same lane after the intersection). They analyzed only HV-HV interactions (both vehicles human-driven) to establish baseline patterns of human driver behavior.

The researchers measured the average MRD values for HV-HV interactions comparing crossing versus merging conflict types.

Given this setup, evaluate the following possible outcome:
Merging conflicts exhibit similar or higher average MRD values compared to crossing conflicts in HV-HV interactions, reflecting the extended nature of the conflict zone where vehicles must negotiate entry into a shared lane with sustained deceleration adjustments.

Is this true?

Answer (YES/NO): YES